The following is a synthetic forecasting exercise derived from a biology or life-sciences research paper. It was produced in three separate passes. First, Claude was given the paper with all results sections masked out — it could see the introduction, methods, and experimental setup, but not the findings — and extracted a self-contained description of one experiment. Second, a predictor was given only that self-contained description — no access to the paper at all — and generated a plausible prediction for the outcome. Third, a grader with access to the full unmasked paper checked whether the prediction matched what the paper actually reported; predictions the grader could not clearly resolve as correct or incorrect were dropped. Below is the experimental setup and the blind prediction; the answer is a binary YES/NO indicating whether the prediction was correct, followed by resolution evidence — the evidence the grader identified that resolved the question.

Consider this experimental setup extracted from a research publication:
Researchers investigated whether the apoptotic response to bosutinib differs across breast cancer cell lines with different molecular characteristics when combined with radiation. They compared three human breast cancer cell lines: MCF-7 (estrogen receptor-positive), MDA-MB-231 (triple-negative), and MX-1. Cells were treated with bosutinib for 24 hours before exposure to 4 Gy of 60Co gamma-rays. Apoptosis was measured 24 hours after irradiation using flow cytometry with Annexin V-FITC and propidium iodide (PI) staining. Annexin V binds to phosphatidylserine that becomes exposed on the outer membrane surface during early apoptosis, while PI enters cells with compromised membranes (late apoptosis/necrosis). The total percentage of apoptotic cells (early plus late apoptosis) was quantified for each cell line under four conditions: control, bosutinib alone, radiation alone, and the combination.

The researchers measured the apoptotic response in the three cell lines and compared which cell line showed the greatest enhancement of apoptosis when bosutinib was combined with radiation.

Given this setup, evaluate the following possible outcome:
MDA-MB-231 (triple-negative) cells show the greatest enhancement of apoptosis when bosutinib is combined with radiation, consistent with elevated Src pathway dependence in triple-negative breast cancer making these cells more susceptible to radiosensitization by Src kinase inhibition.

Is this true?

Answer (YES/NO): NO